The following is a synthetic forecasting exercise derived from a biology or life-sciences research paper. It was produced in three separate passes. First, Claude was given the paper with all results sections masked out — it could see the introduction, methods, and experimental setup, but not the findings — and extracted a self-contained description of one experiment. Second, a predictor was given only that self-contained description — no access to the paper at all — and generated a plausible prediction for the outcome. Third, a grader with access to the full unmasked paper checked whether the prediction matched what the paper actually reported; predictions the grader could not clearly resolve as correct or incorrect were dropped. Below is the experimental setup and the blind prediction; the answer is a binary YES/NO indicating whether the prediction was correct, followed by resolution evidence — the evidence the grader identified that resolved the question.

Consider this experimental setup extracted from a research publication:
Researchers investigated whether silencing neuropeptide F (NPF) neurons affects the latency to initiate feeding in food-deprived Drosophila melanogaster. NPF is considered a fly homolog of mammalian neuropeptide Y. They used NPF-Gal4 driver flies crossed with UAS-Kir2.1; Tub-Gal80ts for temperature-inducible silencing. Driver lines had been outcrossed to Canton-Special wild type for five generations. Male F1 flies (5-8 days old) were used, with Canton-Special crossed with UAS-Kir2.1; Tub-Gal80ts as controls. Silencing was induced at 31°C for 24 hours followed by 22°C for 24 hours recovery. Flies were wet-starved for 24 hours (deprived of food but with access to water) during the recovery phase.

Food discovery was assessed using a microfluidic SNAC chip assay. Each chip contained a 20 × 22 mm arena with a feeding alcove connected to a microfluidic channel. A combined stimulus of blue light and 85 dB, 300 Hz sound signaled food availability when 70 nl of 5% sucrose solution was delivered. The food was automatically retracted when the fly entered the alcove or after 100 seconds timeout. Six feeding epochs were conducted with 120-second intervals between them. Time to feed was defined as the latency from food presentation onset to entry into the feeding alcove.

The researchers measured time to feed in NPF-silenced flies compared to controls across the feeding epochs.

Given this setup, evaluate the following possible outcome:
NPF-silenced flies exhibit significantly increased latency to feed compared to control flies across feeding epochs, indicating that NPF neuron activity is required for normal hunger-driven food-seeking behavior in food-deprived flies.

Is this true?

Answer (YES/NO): NO